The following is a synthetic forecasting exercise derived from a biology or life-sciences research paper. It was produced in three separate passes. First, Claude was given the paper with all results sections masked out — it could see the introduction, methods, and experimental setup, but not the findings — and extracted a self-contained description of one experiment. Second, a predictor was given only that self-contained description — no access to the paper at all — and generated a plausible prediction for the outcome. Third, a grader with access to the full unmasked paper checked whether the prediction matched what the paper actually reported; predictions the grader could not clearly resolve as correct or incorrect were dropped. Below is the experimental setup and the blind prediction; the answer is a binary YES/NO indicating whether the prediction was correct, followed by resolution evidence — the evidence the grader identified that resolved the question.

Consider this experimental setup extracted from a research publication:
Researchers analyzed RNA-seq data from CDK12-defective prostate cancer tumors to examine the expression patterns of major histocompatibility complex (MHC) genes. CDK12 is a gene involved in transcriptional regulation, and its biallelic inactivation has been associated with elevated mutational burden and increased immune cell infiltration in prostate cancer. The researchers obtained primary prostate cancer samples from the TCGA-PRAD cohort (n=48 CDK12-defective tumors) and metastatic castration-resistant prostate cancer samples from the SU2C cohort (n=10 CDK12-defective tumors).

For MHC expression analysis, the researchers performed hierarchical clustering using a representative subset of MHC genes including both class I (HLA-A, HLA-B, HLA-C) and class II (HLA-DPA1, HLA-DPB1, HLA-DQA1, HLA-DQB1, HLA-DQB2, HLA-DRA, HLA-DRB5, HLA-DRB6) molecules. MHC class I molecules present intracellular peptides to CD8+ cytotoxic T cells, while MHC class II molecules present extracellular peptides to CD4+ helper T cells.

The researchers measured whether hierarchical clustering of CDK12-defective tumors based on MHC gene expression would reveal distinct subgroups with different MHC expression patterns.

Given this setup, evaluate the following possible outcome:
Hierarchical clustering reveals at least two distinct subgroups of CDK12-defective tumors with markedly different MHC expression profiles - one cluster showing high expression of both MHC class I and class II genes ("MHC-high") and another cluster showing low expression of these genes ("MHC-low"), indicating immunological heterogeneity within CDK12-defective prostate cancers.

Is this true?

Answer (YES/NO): YES